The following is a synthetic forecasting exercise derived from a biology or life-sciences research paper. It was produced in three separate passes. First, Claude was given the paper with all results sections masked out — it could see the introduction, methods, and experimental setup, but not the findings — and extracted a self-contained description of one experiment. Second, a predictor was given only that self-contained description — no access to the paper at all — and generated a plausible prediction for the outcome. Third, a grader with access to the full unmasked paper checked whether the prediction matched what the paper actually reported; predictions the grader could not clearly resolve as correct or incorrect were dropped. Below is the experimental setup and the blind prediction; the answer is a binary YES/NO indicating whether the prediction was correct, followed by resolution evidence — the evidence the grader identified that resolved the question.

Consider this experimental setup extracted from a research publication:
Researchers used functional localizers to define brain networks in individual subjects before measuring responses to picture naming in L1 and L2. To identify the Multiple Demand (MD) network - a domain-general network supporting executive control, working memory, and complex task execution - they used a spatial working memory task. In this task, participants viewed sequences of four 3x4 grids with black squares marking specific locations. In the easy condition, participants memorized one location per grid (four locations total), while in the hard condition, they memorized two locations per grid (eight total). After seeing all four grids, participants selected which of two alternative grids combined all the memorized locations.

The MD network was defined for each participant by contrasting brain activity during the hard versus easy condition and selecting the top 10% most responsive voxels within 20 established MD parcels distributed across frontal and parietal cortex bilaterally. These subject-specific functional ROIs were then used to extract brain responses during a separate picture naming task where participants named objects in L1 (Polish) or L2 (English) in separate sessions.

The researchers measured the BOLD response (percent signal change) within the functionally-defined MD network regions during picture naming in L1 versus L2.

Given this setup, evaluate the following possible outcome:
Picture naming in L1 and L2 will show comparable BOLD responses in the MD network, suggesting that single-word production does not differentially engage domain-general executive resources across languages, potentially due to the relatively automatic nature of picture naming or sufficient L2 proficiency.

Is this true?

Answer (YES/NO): NO